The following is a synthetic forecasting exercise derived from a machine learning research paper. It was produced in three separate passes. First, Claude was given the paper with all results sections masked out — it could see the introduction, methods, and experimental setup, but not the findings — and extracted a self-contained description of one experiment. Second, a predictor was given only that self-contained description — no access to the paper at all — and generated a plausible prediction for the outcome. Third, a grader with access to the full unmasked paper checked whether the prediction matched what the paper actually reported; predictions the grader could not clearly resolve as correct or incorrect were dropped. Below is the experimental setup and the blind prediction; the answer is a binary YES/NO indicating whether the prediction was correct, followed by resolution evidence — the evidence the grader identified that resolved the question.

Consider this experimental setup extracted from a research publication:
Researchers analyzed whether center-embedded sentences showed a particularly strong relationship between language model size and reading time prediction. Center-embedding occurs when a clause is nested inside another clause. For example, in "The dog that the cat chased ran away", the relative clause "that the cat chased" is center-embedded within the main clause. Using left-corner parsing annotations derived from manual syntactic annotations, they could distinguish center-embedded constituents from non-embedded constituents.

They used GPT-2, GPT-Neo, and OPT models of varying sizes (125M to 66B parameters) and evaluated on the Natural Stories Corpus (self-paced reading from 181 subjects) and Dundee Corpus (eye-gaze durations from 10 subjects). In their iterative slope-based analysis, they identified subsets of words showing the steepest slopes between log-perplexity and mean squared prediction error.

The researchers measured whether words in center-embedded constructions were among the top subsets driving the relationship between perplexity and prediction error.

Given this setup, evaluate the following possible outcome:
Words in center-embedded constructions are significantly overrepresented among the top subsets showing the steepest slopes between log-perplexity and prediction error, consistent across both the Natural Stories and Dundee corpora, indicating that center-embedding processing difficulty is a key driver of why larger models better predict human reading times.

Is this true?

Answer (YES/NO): NO